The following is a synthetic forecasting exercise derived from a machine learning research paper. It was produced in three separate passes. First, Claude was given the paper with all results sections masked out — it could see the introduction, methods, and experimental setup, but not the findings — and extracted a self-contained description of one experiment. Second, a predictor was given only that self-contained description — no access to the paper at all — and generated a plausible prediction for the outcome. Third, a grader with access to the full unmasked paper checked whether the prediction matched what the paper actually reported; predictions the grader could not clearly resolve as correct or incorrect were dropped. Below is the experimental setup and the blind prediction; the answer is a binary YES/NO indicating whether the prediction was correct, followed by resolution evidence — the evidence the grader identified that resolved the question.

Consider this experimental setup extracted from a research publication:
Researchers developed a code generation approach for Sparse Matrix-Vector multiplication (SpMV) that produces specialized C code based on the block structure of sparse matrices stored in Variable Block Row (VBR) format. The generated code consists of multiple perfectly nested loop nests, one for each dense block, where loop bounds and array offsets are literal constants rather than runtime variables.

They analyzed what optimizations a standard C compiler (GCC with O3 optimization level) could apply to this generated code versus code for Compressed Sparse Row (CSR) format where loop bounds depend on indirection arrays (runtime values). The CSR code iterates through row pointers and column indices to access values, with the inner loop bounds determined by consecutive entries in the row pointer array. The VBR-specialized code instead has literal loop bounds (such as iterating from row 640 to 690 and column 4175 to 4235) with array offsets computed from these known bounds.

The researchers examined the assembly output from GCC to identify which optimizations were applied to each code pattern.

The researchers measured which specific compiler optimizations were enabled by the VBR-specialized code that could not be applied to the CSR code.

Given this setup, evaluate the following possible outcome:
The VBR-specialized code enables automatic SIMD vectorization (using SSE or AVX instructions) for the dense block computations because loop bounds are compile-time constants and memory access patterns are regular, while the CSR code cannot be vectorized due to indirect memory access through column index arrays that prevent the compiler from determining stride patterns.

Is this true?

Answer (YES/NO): YES